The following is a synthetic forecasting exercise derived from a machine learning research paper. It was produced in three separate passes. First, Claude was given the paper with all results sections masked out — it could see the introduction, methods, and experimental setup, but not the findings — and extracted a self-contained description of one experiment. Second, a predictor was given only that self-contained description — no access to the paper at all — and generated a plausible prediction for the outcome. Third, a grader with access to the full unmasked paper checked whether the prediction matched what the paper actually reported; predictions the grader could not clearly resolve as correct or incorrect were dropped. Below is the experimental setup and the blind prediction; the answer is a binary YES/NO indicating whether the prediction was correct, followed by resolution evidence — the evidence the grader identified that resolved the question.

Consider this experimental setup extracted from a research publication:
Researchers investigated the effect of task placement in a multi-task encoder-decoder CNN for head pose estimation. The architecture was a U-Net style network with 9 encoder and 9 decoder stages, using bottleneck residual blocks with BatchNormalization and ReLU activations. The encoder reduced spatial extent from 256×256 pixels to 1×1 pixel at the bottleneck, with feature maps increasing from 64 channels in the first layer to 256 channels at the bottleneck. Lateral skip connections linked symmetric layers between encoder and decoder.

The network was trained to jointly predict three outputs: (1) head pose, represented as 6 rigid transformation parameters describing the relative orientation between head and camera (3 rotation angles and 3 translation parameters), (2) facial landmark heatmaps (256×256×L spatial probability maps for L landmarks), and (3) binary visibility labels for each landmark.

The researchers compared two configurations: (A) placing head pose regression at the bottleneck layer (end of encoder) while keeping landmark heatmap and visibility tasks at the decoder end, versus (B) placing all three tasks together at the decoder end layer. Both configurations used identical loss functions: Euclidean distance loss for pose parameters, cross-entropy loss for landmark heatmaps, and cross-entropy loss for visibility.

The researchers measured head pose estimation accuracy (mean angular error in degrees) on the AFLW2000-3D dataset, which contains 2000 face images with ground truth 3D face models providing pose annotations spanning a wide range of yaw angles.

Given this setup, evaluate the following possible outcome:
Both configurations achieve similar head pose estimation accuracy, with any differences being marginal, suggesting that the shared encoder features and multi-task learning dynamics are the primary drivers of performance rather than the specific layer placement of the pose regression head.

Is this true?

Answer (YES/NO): NO